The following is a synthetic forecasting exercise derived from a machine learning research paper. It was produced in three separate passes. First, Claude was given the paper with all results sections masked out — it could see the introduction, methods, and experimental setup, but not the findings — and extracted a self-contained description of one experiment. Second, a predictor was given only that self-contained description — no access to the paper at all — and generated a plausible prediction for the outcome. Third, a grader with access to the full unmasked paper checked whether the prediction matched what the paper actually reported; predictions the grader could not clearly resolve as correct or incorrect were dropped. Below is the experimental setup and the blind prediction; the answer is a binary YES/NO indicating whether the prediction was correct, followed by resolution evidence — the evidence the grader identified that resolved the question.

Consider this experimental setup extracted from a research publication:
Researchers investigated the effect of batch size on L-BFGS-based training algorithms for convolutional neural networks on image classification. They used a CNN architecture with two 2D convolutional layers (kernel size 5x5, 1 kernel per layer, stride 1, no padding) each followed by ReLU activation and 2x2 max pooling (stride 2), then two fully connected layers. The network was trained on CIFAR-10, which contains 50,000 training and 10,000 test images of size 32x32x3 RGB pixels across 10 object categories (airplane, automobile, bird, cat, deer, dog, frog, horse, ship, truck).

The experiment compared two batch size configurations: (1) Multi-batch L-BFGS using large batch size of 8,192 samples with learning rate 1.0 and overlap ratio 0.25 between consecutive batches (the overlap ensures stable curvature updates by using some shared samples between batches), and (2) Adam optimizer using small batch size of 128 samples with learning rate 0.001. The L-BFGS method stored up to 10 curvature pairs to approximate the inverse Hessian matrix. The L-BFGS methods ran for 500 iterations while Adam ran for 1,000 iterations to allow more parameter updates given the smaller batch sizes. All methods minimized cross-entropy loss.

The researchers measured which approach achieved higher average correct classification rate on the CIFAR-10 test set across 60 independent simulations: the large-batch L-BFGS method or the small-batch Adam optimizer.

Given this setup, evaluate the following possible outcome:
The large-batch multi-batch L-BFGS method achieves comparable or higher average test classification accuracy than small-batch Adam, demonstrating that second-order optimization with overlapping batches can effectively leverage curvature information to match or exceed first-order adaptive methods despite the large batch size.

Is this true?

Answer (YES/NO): YES